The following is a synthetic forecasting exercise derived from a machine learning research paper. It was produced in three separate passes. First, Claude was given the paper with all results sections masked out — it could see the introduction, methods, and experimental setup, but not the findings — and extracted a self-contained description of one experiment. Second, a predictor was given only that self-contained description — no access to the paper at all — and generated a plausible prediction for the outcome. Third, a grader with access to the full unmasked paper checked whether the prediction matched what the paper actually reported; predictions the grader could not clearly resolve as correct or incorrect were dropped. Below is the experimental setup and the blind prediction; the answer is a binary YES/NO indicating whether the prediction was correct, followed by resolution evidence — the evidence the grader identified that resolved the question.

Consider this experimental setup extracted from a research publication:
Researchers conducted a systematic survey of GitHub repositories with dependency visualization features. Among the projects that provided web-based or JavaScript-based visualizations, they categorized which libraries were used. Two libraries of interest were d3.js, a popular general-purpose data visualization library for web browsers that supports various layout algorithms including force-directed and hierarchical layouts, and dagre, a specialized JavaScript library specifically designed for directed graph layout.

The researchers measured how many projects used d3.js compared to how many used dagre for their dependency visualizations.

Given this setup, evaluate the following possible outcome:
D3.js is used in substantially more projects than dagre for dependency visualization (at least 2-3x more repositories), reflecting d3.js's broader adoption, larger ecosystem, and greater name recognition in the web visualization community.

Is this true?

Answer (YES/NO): YES